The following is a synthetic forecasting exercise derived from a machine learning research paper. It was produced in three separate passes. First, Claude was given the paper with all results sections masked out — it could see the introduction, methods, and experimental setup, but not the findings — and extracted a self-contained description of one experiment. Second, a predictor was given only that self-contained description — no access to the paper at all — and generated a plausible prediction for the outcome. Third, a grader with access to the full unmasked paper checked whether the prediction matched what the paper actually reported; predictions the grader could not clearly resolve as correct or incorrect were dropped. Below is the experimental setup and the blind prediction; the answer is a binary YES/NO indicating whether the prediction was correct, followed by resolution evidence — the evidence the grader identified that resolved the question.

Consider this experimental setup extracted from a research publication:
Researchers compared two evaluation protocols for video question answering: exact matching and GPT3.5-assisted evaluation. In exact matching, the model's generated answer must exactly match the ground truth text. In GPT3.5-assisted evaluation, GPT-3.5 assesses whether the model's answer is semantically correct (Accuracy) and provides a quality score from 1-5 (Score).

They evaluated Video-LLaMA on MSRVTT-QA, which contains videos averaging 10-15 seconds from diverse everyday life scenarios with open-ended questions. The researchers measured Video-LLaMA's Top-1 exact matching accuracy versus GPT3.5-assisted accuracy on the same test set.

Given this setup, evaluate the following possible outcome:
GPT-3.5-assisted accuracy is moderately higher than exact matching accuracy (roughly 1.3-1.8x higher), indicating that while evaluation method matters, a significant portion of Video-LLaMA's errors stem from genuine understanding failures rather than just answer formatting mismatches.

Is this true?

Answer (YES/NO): NO